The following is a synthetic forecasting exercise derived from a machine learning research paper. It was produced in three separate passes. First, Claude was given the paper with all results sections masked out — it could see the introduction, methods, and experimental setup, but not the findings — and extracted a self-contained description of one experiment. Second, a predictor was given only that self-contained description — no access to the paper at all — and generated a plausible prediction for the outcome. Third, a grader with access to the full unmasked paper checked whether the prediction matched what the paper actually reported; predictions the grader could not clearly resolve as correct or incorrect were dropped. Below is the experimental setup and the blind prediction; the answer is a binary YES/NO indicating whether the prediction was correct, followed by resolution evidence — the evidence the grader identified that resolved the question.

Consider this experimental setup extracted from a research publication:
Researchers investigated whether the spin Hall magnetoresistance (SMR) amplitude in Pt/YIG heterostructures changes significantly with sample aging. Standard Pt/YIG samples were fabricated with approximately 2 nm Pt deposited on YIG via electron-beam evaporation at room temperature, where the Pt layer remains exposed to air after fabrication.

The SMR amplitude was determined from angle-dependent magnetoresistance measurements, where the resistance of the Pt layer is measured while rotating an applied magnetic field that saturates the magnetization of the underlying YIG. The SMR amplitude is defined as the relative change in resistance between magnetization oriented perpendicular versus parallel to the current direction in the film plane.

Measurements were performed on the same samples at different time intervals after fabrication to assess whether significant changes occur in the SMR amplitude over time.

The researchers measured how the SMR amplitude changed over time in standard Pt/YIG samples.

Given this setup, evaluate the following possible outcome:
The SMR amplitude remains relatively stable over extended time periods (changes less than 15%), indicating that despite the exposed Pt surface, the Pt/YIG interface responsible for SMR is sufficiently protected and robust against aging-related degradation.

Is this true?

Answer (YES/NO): YES